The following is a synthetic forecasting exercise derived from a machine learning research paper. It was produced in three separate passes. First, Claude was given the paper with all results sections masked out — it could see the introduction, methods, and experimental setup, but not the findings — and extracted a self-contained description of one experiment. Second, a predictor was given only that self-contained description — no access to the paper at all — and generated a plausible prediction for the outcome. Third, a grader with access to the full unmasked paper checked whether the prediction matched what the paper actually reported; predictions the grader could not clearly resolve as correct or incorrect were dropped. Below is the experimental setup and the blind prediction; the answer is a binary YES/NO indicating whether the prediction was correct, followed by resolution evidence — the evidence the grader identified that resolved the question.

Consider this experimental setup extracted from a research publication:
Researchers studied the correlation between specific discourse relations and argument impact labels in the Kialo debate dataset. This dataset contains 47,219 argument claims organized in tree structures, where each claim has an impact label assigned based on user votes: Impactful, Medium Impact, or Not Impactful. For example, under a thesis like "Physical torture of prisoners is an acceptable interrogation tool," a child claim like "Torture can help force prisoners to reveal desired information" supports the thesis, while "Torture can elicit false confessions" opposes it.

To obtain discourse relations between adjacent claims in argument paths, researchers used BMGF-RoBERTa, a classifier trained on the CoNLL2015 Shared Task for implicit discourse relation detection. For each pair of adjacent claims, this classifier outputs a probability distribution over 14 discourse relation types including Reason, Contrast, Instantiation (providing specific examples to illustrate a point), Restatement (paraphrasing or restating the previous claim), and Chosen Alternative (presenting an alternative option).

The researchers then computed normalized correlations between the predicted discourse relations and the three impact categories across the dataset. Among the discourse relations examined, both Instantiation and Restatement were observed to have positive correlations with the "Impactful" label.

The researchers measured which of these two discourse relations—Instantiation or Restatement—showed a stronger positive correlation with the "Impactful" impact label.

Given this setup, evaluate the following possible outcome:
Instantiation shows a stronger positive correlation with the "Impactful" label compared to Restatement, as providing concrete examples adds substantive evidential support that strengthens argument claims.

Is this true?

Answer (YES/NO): YES